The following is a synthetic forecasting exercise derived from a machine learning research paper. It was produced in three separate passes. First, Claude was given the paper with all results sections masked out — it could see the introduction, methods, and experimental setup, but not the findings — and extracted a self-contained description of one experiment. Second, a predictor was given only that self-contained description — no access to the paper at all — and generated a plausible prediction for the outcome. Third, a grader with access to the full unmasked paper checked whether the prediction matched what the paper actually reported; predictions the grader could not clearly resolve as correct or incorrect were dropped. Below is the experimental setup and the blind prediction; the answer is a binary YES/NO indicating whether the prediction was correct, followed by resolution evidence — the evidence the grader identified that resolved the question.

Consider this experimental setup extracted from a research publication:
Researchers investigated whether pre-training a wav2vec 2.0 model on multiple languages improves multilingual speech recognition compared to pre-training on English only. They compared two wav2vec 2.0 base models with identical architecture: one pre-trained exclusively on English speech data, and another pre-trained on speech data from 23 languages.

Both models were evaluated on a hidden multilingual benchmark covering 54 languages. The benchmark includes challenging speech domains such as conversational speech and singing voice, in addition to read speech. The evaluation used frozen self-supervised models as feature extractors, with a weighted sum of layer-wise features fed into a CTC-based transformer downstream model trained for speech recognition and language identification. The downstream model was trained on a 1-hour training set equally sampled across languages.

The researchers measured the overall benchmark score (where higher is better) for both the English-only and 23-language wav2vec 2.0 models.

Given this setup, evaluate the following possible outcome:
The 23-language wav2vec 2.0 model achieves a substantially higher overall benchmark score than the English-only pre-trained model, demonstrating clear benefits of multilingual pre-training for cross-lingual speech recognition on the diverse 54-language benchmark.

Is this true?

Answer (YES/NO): YES